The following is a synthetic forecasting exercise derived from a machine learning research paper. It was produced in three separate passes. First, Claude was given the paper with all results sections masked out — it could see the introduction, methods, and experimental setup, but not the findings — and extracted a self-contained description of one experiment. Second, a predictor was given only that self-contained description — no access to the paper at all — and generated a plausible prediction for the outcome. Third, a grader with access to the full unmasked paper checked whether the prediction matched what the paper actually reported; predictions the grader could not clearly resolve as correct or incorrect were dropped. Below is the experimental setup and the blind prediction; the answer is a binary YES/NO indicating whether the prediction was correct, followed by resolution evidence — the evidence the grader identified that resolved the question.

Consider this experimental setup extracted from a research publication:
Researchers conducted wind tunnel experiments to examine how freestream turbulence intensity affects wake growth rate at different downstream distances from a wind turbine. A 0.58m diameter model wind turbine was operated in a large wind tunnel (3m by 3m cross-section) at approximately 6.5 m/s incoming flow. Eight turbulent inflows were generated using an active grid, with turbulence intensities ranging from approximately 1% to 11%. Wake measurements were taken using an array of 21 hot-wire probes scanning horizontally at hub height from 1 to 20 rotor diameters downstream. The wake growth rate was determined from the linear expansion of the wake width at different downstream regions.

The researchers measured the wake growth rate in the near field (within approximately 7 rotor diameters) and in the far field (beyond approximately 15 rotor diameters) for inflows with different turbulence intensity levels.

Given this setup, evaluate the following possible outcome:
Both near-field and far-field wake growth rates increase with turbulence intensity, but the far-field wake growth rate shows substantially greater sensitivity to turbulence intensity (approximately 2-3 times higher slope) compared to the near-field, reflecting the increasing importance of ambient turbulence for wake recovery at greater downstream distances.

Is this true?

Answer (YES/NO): NO